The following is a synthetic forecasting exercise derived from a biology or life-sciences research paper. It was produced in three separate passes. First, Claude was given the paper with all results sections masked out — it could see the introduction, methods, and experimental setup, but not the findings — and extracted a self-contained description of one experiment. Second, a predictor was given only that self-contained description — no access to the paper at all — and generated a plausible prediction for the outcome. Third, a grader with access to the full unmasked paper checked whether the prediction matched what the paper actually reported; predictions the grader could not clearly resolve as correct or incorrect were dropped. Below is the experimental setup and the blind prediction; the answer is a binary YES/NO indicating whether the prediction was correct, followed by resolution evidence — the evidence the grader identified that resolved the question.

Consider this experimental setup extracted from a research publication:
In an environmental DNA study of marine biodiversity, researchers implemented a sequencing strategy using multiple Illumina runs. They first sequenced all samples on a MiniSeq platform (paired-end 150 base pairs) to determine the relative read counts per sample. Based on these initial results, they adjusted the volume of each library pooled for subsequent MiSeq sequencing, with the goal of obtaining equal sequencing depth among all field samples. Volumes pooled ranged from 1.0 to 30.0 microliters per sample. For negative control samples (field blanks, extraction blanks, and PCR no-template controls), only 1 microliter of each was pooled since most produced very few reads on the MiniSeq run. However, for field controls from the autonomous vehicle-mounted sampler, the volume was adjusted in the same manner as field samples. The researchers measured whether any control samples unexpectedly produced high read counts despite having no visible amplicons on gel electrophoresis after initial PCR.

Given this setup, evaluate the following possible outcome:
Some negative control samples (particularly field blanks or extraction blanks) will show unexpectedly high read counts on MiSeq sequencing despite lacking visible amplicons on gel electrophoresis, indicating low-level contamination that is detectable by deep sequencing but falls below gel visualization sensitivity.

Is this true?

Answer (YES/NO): NO